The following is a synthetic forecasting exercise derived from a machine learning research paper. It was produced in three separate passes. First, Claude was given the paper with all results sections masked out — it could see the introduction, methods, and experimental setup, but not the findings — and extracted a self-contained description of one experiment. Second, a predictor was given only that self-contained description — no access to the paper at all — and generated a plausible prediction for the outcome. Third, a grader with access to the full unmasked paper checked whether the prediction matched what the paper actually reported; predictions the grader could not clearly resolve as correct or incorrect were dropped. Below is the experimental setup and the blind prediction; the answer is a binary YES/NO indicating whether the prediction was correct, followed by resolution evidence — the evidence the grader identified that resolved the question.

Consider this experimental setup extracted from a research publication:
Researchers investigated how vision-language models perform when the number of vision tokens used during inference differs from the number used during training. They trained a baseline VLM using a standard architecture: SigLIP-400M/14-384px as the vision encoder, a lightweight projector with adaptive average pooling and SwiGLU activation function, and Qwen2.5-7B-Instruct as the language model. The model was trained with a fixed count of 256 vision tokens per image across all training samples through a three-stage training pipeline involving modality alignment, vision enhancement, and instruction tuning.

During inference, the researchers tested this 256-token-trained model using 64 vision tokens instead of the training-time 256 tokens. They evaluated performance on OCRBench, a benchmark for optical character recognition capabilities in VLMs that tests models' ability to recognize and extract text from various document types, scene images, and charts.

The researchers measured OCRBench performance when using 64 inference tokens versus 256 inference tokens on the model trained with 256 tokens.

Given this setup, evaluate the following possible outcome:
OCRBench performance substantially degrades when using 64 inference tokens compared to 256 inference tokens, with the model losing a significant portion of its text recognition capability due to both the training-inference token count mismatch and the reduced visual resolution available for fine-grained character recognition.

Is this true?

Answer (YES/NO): YES